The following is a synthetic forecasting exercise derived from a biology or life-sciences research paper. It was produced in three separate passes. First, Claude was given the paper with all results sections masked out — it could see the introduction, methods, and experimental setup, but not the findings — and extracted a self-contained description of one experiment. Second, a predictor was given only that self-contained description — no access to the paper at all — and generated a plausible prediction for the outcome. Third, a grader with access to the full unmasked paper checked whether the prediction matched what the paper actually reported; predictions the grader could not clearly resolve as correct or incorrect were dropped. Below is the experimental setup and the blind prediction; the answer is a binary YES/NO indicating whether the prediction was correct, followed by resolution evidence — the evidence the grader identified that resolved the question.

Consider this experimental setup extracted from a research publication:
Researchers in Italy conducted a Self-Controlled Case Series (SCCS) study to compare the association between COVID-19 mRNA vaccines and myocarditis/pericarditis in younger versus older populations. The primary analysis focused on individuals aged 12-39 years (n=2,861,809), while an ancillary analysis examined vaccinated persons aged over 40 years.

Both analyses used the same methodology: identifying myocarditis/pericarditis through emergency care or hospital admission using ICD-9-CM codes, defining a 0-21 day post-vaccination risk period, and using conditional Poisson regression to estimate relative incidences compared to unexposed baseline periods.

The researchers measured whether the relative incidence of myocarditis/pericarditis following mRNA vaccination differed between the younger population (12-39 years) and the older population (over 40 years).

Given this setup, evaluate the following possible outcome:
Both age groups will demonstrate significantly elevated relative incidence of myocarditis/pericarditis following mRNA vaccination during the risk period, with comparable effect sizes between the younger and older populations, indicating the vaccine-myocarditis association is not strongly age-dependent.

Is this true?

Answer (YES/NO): NO